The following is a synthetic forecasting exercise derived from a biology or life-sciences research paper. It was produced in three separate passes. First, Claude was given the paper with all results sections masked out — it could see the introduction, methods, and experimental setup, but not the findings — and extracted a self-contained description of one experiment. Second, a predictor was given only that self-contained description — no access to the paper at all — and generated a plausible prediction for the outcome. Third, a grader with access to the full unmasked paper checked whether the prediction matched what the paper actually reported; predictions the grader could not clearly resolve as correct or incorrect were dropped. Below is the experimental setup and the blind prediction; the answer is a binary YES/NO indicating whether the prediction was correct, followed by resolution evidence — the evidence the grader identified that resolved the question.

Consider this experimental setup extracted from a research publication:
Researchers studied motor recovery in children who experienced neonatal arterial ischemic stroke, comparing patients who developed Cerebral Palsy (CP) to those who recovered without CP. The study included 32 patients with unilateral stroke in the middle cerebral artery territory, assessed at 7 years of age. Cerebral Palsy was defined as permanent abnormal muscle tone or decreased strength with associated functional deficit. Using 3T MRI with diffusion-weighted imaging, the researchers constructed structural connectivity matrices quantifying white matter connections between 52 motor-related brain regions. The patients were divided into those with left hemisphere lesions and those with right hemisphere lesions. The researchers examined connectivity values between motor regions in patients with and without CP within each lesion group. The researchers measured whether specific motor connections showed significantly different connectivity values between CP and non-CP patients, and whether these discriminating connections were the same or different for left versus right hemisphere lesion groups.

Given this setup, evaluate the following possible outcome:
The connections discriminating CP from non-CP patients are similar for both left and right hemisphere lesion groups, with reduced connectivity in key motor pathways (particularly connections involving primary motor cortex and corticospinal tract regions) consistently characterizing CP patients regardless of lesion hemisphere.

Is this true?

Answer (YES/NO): NO